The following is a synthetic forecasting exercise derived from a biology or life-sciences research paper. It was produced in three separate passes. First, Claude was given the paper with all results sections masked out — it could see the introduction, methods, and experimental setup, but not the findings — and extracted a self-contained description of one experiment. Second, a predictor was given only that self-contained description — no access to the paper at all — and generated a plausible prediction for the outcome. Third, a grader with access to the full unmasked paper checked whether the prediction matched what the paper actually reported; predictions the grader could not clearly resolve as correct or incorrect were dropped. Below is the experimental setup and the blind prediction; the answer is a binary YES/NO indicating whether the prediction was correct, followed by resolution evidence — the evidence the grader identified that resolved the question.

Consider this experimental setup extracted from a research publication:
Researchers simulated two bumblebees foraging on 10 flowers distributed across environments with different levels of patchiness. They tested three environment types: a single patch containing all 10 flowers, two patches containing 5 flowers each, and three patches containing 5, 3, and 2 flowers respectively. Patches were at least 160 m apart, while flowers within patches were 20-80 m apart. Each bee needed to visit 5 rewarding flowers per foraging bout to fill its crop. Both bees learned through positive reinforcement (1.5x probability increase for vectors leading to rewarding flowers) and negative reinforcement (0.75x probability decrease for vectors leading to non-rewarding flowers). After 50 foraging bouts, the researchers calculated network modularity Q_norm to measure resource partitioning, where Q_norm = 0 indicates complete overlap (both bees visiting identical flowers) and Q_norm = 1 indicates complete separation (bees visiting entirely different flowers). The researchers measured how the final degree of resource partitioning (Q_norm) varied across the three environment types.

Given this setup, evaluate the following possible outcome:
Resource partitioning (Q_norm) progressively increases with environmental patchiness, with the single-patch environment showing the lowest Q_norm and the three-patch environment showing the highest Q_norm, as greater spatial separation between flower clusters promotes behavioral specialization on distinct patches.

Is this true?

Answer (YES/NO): NO